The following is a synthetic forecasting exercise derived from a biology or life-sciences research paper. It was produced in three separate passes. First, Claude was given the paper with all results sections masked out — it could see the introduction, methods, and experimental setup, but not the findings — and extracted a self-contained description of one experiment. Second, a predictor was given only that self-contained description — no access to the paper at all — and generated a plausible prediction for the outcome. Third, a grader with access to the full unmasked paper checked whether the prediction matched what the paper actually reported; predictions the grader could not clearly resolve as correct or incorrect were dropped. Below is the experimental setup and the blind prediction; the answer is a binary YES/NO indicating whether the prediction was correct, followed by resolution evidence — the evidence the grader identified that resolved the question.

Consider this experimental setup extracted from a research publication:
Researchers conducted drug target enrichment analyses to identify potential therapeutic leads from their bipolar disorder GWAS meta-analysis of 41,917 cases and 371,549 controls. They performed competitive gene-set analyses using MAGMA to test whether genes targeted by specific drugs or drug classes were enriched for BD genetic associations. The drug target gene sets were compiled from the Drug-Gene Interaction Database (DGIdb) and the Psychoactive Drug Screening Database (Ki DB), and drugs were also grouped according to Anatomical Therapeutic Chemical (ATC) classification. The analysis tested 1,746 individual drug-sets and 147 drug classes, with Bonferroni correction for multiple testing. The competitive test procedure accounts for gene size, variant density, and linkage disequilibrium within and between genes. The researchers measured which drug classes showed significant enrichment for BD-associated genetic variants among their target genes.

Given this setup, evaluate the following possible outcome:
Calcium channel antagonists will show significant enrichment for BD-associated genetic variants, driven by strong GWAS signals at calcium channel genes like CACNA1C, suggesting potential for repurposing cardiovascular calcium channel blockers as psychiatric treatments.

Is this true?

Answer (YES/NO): YES